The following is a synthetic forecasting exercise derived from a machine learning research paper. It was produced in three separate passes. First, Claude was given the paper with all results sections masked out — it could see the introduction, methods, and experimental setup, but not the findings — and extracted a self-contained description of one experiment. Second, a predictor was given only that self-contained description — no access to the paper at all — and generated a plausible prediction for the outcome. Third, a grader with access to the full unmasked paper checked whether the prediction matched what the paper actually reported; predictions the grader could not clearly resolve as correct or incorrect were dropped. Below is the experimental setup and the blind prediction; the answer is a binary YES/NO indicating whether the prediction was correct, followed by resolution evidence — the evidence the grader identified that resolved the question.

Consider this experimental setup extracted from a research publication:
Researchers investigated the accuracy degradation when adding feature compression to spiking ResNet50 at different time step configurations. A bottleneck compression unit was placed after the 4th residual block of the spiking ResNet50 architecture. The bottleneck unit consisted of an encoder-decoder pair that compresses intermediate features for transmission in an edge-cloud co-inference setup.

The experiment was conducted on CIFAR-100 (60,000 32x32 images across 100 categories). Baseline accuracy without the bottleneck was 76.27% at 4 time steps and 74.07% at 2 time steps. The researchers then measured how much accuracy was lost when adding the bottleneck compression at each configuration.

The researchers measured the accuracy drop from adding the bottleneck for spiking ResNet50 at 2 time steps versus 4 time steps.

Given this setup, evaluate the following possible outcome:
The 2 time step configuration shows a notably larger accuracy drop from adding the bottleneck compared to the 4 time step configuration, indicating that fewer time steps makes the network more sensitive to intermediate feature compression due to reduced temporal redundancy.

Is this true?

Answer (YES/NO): NO